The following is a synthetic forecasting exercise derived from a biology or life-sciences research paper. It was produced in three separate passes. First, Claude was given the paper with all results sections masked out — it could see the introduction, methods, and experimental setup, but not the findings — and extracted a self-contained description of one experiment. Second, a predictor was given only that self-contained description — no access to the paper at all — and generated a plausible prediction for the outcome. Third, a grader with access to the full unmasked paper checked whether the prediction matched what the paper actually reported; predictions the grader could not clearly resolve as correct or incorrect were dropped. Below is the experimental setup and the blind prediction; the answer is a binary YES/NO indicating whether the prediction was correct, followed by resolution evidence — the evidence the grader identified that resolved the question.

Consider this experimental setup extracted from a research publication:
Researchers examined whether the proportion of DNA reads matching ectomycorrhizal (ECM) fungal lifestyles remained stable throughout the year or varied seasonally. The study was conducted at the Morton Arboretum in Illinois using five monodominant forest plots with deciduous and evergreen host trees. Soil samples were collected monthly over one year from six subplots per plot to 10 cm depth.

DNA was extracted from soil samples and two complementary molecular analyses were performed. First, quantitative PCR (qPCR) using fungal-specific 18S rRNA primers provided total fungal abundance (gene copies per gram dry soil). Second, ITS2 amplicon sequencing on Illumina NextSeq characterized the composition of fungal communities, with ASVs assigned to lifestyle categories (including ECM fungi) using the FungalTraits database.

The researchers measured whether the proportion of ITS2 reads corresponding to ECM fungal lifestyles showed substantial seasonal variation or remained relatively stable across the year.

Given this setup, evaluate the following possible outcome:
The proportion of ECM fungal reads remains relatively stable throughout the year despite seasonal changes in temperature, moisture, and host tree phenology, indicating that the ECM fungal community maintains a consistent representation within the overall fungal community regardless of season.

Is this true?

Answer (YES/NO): YES